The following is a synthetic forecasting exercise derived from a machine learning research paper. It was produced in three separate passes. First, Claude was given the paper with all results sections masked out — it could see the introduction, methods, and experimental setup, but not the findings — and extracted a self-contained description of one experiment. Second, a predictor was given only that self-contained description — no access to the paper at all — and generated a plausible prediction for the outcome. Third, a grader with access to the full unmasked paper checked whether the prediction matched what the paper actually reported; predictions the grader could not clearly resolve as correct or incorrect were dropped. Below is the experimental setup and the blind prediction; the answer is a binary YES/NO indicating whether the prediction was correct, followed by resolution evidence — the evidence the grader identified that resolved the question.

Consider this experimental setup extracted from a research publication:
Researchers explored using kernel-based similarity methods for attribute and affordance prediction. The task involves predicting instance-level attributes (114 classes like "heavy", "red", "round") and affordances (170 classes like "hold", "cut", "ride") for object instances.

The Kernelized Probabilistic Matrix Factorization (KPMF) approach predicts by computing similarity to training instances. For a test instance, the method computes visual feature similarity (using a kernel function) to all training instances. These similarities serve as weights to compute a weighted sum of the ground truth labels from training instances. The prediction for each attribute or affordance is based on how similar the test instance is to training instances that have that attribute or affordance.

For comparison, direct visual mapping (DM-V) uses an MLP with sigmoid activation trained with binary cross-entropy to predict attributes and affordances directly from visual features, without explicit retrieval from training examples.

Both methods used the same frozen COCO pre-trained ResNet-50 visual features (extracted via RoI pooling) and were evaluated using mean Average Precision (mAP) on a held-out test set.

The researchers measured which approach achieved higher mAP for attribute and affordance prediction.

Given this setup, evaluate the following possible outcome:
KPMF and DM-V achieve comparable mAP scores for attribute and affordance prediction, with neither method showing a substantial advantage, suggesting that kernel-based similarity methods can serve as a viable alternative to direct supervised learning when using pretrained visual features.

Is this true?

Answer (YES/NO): NO